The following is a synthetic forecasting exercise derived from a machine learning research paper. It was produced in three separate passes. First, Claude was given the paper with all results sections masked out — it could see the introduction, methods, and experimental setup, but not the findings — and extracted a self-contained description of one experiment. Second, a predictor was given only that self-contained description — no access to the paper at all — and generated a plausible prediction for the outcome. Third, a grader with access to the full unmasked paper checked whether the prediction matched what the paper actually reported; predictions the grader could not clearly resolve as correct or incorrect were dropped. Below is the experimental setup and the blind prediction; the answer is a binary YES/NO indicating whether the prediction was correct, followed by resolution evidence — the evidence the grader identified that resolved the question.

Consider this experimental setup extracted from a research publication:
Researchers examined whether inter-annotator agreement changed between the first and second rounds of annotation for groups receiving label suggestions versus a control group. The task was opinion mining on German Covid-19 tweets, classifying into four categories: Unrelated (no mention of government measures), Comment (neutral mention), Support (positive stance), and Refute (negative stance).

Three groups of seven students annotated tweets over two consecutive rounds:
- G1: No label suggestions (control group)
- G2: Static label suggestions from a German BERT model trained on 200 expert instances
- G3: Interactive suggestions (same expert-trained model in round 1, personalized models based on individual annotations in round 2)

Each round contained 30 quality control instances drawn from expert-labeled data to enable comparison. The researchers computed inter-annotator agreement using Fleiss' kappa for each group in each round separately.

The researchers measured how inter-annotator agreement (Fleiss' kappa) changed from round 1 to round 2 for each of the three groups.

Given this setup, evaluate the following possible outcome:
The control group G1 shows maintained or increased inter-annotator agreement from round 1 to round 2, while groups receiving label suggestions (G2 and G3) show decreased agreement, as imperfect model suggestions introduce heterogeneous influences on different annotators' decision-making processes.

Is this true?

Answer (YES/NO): NO